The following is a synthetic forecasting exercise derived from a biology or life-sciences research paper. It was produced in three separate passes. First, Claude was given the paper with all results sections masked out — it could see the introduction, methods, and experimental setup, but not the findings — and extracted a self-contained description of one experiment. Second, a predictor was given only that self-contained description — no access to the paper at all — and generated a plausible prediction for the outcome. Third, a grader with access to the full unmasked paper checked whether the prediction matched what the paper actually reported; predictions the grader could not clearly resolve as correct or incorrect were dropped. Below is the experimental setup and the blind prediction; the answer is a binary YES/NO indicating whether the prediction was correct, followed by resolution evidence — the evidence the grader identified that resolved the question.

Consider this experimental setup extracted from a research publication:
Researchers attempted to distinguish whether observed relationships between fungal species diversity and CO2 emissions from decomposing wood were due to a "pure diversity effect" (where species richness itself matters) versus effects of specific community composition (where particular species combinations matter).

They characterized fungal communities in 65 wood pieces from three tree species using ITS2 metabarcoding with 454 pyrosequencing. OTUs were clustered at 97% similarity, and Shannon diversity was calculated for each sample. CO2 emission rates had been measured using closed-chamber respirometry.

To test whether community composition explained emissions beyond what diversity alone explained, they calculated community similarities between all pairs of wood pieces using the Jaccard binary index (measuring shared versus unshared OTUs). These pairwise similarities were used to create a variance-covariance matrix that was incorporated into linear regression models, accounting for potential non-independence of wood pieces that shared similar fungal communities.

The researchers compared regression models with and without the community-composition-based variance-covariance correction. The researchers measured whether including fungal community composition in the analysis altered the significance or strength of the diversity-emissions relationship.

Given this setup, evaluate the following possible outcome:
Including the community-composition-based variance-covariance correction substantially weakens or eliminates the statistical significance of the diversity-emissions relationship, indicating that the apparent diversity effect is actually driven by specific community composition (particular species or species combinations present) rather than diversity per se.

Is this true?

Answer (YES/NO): NO